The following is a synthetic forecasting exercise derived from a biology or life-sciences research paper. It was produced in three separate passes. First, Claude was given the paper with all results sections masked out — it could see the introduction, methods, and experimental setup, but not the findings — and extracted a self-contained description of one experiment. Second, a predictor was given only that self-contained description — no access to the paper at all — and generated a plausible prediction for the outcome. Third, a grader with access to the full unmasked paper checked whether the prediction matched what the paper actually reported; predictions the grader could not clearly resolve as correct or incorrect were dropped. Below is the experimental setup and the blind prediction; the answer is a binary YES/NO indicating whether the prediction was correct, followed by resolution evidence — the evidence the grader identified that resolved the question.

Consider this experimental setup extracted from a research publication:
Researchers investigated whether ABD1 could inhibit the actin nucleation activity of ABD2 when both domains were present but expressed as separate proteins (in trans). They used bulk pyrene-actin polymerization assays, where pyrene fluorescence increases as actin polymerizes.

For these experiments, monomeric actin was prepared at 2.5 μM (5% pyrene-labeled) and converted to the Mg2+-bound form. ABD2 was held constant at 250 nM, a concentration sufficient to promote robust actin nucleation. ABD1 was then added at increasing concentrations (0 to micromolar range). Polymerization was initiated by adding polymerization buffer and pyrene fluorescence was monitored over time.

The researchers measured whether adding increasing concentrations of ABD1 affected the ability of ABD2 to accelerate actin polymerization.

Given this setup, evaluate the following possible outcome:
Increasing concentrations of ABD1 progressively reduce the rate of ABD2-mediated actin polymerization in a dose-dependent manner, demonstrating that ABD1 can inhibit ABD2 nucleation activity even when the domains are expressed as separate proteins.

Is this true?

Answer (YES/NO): YES